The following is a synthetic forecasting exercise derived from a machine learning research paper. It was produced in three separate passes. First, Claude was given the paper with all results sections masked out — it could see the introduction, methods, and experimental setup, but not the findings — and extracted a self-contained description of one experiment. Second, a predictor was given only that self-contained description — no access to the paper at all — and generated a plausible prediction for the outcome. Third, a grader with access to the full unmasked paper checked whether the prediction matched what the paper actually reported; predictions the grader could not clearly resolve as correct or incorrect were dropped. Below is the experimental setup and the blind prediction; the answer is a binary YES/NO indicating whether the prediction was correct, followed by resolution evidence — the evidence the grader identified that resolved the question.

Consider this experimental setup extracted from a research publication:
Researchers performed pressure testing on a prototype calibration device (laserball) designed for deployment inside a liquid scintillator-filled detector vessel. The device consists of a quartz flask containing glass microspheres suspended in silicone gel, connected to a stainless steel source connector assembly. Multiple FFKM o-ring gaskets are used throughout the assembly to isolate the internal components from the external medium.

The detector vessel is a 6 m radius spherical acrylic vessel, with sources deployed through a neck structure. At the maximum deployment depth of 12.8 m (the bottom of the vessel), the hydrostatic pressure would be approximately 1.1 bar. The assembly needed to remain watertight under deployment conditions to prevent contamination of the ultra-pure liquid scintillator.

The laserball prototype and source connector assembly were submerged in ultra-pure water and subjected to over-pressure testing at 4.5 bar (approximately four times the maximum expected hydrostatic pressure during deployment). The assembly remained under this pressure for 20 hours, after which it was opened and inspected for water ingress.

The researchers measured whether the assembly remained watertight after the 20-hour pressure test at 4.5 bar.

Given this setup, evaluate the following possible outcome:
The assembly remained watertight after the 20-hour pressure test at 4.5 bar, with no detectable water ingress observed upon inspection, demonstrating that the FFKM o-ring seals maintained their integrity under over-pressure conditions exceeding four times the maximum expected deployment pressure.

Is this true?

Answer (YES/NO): YES